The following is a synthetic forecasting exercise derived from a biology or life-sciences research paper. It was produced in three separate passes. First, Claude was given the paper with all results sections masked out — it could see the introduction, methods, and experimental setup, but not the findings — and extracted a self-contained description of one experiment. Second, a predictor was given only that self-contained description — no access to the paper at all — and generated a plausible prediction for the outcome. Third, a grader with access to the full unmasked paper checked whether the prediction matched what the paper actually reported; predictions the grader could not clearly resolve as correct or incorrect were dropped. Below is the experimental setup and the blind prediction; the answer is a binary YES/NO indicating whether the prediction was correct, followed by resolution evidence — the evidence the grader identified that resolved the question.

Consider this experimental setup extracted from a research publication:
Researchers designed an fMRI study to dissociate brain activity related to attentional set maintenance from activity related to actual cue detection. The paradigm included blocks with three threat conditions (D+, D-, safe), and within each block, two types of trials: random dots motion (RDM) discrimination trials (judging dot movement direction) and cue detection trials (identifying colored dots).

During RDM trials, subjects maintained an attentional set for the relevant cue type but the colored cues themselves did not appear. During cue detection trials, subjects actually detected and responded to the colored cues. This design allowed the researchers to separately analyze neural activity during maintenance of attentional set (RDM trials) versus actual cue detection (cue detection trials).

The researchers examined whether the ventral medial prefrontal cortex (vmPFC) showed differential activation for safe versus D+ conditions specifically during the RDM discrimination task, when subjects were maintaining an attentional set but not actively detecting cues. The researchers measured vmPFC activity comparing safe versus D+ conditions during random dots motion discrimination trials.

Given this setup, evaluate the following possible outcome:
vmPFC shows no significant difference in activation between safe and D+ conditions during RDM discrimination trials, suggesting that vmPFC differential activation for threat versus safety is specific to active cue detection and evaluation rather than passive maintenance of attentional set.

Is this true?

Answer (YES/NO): NO